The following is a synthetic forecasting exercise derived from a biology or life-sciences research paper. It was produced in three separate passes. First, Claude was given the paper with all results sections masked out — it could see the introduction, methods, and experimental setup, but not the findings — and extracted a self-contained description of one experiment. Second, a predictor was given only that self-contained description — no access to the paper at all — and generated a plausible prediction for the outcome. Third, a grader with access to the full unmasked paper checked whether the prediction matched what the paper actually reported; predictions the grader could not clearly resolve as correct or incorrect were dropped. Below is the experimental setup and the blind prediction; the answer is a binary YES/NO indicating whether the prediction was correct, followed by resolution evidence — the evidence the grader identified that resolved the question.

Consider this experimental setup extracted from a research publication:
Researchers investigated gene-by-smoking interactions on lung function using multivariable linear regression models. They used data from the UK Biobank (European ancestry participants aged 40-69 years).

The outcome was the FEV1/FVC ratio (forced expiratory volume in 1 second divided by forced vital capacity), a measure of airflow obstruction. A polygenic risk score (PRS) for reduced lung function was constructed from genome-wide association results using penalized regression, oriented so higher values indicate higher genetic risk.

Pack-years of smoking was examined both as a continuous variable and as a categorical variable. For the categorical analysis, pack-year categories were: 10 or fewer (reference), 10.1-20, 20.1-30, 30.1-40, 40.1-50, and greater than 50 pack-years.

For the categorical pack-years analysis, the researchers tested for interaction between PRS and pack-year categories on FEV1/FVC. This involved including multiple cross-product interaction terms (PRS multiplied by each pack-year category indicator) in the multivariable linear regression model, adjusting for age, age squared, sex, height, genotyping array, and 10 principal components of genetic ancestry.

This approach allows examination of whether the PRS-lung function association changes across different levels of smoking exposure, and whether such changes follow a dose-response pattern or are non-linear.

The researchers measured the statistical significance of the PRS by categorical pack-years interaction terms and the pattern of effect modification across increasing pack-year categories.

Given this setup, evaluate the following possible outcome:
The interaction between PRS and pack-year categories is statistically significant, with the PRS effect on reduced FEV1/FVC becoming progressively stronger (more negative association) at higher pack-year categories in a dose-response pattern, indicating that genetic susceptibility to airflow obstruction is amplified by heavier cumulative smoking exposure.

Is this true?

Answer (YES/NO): YES